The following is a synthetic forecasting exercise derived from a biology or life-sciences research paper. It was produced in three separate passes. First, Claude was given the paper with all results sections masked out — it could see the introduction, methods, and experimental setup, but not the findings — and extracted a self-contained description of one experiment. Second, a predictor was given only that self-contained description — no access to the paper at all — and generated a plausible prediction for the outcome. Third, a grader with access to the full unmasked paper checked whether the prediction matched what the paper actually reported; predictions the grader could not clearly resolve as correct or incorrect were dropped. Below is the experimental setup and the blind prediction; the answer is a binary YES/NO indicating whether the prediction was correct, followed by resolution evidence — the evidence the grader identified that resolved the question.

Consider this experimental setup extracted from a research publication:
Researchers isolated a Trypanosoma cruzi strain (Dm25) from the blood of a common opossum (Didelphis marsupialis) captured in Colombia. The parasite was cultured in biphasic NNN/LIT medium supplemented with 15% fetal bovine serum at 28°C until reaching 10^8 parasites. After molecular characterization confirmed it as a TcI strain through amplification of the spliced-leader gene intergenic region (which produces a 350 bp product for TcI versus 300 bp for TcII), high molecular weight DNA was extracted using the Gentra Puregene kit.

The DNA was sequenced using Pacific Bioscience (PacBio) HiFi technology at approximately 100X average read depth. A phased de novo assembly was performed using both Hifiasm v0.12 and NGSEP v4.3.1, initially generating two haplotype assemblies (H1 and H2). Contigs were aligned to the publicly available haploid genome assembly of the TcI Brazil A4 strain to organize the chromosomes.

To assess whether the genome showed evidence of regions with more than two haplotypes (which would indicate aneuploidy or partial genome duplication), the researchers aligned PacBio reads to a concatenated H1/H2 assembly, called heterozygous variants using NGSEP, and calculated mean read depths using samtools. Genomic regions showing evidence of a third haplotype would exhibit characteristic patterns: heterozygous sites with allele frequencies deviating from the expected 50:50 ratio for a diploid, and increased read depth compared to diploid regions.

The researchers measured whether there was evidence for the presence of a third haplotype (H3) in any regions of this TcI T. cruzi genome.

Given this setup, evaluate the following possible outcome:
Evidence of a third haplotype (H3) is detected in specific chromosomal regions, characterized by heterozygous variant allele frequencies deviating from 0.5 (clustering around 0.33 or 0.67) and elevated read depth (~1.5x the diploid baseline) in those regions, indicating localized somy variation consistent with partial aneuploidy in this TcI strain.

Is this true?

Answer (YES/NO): YES